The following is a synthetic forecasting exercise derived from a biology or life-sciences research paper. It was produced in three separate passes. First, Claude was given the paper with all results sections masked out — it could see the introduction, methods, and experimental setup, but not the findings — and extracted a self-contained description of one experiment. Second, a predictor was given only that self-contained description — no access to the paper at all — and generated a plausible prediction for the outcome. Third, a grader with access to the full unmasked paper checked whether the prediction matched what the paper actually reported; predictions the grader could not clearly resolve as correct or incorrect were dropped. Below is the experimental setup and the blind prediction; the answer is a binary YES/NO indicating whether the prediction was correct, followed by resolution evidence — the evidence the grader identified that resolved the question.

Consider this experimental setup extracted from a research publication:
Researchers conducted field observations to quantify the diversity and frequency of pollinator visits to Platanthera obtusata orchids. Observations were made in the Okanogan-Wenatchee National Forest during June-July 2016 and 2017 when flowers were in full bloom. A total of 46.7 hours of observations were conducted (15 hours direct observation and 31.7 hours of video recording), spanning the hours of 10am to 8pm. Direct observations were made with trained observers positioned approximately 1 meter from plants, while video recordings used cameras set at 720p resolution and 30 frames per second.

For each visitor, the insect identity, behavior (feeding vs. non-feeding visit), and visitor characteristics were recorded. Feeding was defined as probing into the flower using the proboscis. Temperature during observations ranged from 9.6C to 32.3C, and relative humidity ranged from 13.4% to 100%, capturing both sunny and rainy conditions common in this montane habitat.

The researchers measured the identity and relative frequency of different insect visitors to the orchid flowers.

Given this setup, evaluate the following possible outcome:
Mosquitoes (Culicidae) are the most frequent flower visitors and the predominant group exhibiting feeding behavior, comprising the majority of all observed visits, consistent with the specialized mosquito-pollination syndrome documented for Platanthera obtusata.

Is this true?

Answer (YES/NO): YES